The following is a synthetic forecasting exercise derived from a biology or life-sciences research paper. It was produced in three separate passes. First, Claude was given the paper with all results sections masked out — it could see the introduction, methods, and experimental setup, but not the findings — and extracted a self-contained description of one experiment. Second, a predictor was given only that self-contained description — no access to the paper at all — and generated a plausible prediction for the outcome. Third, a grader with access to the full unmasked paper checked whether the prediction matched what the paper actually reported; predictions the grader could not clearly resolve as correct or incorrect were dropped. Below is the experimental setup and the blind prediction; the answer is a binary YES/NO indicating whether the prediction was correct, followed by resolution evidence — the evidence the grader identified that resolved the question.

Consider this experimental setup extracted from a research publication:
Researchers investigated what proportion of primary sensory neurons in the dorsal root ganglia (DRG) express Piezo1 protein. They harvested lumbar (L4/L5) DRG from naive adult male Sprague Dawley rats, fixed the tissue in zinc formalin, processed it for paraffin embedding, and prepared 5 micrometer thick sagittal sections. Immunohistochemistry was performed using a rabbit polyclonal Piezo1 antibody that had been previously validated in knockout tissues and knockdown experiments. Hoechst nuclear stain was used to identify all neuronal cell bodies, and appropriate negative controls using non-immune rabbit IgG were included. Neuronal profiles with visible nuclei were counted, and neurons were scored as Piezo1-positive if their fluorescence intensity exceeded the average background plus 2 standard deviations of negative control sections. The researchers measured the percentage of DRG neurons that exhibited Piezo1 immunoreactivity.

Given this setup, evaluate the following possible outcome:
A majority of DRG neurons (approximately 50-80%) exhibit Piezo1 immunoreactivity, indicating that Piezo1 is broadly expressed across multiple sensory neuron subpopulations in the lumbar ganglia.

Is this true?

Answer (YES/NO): YES